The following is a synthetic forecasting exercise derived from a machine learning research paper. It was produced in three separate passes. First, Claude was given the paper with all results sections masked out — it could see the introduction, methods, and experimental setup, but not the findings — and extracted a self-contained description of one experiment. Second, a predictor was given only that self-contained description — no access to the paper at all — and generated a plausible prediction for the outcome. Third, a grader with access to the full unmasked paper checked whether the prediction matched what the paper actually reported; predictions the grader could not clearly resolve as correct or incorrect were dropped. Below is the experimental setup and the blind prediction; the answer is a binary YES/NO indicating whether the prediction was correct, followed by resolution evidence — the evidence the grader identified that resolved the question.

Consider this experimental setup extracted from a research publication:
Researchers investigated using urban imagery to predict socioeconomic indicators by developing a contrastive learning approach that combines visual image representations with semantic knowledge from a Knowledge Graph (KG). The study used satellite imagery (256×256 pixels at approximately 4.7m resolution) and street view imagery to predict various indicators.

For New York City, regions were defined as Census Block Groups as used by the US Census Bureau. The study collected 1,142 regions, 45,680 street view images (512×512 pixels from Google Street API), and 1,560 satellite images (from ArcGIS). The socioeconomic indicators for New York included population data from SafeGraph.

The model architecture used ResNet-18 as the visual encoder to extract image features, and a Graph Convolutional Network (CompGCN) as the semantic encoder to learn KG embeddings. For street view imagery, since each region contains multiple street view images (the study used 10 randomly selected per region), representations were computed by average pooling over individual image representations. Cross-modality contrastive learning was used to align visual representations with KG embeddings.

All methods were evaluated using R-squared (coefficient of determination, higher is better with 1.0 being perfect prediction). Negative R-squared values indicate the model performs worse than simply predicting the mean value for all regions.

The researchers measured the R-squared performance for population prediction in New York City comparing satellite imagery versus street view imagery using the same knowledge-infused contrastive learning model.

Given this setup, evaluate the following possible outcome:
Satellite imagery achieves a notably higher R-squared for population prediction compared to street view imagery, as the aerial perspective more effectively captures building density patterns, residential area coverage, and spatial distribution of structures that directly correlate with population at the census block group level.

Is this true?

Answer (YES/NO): NO